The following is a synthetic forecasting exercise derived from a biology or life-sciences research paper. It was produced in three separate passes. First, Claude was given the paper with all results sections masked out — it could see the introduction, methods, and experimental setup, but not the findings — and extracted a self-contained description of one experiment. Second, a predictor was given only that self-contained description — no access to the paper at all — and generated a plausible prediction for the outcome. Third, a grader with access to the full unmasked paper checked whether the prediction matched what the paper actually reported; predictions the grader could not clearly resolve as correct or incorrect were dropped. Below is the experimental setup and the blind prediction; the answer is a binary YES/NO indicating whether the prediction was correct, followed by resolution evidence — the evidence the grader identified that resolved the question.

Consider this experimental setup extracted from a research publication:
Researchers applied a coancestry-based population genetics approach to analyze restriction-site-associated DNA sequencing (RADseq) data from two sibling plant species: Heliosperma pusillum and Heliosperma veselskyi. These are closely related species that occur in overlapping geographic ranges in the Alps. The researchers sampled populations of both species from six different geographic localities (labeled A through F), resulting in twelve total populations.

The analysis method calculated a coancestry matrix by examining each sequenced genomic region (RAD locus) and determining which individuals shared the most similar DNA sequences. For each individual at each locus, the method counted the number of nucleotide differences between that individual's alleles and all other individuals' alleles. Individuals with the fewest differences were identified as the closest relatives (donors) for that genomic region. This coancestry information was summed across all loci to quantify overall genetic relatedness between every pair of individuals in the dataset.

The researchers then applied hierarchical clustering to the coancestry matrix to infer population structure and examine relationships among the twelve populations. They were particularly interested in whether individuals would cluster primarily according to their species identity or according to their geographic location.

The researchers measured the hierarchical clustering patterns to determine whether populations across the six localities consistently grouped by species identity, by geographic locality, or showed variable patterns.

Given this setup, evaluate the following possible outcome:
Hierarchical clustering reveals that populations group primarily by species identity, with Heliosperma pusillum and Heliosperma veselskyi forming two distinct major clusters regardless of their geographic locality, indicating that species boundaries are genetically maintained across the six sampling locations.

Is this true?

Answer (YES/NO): NO